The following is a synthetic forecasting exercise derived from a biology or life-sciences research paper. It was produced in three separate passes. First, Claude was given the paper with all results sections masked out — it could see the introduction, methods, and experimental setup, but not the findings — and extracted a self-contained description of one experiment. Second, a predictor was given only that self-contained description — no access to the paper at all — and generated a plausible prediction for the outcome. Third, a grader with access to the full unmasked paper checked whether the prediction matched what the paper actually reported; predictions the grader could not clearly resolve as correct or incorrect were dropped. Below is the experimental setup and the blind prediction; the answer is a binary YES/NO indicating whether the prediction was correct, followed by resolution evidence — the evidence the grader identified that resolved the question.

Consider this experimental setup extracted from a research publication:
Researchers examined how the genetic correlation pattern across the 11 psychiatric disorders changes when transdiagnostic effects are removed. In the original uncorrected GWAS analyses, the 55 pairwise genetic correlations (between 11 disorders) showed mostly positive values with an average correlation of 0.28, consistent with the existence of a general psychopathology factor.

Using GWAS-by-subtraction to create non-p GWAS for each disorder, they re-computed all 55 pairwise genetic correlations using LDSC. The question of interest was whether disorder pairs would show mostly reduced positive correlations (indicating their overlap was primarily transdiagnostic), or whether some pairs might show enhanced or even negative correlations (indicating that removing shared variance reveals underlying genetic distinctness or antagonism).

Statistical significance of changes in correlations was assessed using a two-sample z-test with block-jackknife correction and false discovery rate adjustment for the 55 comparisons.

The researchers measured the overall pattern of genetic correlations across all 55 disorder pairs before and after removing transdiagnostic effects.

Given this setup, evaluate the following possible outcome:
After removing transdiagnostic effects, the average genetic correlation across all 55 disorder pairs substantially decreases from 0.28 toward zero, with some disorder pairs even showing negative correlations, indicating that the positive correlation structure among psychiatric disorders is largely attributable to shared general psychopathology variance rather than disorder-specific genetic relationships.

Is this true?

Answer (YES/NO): YES